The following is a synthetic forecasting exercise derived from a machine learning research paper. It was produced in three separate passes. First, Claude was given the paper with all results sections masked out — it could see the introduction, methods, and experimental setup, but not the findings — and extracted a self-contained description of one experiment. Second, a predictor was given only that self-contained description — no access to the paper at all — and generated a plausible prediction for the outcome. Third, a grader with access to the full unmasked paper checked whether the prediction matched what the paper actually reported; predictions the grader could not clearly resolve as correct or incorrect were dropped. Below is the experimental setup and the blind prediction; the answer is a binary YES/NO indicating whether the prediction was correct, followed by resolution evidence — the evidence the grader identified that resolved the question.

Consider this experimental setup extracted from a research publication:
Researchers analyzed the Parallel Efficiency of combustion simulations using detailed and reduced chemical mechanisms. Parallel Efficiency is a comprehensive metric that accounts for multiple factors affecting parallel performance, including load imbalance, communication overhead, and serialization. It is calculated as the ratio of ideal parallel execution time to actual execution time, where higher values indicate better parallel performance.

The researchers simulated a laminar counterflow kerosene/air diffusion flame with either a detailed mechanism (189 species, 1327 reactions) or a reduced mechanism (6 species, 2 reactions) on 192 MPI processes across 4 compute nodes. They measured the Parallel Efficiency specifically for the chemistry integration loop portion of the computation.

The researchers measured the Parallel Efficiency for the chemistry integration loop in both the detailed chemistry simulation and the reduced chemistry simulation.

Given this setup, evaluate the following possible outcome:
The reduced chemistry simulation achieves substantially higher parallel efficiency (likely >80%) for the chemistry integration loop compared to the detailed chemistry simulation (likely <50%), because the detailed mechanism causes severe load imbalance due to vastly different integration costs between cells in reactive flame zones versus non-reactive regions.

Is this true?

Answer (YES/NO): NO